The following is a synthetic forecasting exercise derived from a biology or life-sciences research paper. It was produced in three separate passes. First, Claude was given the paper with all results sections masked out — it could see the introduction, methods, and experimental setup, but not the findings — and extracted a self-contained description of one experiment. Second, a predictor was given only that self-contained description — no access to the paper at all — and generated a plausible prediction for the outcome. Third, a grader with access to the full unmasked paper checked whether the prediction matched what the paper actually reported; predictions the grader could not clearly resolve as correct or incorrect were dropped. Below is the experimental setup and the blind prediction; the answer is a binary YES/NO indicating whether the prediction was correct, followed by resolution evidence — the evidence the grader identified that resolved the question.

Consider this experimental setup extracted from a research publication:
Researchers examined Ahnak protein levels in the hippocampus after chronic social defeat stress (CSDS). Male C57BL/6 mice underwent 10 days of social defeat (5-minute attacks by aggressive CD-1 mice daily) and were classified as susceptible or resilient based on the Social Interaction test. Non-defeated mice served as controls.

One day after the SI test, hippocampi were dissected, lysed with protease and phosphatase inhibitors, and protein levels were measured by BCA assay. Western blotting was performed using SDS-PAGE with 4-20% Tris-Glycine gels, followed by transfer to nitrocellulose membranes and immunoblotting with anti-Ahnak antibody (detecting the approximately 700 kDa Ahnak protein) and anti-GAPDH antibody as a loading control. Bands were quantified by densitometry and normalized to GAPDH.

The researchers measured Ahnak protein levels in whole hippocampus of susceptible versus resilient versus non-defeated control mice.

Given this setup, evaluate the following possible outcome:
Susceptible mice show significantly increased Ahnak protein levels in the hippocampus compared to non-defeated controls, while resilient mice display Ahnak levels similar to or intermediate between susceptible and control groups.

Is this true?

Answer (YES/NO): NO